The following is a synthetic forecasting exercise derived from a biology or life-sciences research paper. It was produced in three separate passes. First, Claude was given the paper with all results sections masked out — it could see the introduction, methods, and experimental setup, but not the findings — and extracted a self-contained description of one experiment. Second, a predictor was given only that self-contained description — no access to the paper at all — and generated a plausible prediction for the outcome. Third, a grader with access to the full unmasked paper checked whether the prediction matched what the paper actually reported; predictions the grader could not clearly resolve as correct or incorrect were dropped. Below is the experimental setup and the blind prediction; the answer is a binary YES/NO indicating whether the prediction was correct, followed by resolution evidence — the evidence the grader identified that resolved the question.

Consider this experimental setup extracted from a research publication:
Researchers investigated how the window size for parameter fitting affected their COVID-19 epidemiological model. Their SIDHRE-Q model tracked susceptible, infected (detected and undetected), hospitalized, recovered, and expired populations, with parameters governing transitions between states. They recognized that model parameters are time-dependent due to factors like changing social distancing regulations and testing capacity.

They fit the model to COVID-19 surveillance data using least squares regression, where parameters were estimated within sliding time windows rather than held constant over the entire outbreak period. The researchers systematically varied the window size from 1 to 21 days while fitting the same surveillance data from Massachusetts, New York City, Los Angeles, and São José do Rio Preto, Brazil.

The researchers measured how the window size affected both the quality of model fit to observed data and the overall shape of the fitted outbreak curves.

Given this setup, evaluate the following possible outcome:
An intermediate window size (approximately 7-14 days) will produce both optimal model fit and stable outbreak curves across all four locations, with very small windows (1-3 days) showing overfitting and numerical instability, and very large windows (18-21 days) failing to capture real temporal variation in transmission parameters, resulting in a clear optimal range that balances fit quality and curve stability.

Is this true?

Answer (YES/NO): NO